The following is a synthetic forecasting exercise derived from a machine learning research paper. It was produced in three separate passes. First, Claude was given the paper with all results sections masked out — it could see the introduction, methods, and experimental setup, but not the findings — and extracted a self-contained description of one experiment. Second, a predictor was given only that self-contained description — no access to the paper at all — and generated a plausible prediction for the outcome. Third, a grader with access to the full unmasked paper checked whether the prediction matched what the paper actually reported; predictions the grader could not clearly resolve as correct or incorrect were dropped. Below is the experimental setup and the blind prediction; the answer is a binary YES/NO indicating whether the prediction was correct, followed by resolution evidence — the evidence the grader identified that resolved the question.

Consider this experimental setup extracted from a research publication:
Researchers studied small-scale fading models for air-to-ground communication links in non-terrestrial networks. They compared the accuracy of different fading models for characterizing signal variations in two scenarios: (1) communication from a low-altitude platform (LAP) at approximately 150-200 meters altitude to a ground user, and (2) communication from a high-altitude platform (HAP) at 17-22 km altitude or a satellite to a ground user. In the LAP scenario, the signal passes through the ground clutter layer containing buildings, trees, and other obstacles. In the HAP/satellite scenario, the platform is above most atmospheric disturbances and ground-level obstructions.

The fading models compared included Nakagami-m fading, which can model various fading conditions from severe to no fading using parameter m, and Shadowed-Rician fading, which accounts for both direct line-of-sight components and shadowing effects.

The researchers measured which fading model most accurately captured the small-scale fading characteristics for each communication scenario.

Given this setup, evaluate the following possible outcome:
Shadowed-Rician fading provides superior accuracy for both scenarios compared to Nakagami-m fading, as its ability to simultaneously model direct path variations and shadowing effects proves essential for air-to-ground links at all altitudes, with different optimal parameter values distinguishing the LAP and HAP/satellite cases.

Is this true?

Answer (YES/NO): NO